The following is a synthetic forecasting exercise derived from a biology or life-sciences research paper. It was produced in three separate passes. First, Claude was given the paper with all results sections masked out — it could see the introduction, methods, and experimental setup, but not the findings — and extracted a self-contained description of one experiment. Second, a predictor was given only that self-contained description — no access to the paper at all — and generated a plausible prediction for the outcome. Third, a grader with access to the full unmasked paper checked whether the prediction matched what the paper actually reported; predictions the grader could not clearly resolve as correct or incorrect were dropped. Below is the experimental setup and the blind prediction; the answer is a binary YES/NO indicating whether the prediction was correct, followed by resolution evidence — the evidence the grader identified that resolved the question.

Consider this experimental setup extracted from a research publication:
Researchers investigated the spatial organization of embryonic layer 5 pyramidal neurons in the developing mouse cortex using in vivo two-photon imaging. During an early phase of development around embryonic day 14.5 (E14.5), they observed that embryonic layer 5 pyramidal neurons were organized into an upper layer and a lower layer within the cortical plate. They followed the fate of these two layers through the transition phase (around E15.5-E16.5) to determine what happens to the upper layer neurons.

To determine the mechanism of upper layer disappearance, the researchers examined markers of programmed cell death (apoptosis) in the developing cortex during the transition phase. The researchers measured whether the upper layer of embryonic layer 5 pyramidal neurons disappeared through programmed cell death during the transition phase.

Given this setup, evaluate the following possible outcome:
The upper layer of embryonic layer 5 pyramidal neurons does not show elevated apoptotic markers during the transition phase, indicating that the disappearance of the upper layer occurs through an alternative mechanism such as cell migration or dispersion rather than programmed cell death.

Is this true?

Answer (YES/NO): NO